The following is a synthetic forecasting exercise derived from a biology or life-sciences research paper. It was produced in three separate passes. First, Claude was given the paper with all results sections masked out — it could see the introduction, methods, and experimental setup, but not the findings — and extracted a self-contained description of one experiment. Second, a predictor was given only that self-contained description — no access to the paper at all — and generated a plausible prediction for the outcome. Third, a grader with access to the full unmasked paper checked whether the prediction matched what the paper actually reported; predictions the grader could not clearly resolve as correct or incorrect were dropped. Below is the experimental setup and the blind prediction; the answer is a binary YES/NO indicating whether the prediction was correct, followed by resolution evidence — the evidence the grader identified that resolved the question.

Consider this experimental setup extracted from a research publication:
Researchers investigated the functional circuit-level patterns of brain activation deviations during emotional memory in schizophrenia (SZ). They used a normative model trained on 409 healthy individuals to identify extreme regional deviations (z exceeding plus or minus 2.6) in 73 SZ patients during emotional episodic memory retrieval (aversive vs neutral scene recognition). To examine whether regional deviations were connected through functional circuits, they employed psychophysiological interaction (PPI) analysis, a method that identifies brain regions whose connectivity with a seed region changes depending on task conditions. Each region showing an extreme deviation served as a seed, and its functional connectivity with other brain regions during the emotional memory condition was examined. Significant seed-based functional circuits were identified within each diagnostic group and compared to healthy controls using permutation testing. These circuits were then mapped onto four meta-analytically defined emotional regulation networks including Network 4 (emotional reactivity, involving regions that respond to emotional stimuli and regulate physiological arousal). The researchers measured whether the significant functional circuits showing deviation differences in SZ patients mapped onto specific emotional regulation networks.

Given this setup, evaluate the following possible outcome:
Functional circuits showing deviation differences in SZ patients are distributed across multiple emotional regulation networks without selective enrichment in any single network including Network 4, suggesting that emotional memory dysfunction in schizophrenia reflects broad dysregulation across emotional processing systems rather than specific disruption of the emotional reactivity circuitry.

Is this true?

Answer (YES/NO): NO